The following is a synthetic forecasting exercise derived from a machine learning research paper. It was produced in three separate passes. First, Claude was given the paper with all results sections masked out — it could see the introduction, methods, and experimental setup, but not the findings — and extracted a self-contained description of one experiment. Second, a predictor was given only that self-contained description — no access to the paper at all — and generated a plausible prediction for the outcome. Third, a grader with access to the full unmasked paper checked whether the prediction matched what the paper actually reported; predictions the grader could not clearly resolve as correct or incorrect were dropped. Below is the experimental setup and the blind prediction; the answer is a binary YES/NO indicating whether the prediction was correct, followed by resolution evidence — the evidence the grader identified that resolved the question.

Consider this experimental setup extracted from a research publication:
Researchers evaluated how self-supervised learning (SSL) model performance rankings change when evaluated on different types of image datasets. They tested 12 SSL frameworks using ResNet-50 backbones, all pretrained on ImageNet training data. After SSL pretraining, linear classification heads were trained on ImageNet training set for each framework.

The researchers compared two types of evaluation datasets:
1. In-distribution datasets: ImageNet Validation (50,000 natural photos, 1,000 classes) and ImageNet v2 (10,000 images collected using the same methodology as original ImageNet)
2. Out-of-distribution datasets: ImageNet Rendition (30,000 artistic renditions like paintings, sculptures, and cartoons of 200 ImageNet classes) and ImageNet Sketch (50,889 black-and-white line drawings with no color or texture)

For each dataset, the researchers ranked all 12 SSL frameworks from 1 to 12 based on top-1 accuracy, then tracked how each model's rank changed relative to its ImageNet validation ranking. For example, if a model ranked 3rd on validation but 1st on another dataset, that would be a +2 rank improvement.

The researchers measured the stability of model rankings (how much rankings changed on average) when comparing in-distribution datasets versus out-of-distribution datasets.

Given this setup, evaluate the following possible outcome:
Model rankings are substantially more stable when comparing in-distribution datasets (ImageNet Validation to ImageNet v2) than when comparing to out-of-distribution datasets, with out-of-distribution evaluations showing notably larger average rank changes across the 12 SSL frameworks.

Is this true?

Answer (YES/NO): YES